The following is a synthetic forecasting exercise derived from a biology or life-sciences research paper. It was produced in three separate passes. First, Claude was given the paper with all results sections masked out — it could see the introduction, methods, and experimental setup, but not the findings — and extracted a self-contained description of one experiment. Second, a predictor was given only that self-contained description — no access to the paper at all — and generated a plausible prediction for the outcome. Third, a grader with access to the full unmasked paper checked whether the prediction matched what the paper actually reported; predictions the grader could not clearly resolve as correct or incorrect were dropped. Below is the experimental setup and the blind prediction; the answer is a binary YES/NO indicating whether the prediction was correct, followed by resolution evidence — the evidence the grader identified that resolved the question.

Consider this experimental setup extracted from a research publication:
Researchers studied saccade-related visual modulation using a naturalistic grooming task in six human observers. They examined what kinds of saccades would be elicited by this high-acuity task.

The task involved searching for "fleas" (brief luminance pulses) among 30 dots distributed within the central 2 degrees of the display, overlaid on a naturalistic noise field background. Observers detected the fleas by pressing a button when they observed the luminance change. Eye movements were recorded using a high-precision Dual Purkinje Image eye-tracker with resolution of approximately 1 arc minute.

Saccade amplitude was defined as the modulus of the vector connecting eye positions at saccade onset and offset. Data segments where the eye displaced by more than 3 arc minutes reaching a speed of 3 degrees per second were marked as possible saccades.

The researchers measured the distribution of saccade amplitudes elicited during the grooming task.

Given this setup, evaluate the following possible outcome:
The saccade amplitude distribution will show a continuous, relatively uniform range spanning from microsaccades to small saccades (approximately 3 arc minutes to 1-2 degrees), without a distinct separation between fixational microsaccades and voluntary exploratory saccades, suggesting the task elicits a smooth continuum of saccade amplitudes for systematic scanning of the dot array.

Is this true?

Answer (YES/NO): NO